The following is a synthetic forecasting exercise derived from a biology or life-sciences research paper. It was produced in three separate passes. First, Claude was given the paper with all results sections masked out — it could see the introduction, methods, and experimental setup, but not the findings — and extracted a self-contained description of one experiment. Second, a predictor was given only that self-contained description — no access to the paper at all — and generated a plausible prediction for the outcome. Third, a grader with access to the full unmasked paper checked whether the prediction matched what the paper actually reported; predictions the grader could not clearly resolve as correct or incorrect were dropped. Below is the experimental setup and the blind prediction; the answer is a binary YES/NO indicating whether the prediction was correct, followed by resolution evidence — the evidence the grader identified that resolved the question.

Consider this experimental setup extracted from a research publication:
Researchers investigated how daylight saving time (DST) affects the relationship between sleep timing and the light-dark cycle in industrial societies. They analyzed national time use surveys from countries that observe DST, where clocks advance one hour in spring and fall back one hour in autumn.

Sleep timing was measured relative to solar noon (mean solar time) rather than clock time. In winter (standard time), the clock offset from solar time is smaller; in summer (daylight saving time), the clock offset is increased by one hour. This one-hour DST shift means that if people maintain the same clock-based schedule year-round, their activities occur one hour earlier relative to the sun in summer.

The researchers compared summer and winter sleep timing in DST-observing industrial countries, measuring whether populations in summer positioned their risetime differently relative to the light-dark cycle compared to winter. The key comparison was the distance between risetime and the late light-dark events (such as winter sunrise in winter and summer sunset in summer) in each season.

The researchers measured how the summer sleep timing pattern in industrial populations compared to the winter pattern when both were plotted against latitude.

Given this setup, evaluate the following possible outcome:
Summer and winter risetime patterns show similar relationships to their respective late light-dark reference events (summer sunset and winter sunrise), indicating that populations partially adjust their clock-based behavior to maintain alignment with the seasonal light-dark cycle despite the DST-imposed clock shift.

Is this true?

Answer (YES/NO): NO